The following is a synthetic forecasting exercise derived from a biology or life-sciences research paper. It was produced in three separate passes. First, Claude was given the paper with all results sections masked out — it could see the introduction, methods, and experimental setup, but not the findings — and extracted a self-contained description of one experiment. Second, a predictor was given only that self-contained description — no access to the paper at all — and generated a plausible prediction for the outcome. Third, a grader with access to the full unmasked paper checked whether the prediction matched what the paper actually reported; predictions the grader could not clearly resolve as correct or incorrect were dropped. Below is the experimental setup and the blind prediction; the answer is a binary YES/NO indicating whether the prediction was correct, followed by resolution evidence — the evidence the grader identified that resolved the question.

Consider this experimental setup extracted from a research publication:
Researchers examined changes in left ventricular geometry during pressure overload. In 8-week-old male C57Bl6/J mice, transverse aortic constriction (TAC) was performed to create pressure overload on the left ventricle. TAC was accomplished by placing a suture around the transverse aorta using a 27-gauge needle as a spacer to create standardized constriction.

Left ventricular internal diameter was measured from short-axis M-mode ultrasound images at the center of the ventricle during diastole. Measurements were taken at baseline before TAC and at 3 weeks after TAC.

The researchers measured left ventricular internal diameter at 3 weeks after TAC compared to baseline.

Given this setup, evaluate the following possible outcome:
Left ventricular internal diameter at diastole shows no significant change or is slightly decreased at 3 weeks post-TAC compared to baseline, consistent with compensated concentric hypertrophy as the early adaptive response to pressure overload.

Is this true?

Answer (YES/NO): YES